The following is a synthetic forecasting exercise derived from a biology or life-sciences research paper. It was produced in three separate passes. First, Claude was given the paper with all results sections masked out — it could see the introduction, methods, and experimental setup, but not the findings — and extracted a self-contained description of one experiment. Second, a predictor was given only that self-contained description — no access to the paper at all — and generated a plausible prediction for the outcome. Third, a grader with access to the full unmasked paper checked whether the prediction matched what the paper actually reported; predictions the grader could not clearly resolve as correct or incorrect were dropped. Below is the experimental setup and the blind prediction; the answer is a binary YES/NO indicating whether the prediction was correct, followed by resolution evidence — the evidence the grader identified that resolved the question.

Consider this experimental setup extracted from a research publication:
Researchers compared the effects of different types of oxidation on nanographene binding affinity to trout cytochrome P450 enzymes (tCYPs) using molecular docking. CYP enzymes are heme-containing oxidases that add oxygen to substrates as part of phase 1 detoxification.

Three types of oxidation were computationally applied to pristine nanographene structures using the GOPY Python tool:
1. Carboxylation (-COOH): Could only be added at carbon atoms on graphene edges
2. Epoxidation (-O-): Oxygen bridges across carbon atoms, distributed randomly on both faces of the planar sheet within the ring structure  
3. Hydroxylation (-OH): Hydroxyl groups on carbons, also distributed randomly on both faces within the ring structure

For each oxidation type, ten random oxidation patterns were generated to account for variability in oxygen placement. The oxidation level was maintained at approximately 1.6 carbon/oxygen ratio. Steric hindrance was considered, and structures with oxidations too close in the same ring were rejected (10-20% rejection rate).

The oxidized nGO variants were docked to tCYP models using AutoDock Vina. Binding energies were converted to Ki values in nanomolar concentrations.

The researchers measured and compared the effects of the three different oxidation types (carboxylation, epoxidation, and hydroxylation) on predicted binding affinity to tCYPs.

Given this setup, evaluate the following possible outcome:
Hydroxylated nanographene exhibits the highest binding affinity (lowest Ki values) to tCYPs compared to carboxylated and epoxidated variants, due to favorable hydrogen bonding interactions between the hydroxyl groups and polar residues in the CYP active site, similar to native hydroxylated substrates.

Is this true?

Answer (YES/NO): NO